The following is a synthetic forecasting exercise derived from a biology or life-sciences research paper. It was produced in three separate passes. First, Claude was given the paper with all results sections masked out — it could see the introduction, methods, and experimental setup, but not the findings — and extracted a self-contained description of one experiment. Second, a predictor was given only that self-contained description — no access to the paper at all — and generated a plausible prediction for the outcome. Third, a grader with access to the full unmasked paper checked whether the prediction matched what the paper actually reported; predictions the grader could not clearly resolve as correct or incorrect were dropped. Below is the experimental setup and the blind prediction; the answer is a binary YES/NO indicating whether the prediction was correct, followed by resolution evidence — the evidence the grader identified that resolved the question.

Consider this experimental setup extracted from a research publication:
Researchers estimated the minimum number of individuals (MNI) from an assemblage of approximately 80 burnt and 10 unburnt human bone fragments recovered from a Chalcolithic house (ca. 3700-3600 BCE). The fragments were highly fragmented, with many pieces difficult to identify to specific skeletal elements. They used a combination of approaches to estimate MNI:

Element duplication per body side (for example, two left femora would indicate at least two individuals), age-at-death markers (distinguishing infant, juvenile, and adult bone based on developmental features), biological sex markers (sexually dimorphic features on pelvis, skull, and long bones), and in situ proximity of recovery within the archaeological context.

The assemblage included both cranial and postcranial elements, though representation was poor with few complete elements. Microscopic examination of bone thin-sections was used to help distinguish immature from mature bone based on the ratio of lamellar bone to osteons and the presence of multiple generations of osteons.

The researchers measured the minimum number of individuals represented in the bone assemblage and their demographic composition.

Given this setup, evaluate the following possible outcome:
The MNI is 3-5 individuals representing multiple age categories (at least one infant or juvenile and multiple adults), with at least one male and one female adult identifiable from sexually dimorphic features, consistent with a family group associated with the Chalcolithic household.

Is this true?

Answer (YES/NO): NO